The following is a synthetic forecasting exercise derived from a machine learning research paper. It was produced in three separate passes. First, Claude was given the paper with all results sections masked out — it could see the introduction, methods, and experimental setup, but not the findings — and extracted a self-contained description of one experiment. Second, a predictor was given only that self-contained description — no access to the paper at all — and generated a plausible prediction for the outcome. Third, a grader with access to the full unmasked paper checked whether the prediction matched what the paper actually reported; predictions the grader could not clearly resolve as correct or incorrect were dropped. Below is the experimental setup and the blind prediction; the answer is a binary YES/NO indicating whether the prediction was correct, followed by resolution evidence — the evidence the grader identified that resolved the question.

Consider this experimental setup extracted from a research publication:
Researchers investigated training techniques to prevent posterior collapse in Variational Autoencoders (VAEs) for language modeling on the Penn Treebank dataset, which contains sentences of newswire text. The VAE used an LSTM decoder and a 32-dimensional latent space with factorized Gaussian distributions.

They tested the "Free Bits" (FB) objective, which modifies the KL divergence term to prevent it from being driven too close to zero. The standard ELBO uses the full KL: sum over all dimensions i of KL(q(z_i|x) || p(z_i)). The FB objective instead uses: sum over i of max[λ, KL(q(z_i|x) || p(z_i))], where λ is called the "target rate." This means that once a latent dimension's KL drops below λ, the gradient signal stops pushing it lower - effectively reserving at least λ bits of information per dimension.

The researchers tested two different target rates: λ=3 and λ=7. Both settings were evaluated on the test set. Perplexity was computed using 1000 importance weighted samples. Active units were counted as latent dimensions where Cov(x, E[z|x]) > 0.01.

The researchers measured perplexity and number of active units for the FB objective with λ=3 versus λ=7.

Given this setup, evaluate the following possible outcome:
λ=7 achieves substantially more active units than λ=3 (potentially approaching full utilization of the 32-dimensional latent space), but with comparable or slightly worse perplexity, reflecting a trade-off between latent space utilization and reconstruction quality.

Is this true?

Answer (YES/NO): NO